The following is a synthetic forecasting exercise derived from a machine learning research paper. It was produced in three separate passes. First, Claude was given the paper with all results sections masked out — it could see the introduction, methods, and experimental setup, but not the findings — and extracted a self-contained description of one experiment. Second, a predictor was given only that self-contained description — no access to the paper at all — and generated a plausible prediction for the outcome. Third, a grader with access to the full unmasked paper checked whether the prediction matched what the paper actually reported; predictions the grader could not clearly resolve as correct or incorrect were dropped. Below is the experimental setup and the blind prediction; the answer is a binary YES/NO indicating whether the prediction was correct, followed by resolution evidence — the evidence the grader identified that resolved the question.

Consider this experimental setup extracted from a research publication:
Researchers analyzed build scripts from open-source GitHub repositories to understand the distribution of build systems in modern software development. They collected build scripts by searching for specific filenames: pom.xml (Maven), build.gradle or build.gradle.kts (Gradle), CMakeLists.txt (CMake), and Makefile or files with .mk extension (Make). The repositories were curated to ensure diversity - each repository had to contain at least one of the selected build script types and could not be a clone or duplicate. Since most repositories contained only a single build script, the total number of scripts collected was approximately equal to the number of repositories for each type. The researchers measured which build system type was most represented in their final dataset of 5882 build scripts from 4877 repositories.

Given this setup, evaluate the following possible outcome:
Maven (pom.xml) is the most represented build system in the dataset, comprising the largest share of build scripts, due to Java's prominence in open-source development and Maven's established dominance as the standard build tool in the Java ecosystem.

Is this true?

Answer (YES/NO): NO